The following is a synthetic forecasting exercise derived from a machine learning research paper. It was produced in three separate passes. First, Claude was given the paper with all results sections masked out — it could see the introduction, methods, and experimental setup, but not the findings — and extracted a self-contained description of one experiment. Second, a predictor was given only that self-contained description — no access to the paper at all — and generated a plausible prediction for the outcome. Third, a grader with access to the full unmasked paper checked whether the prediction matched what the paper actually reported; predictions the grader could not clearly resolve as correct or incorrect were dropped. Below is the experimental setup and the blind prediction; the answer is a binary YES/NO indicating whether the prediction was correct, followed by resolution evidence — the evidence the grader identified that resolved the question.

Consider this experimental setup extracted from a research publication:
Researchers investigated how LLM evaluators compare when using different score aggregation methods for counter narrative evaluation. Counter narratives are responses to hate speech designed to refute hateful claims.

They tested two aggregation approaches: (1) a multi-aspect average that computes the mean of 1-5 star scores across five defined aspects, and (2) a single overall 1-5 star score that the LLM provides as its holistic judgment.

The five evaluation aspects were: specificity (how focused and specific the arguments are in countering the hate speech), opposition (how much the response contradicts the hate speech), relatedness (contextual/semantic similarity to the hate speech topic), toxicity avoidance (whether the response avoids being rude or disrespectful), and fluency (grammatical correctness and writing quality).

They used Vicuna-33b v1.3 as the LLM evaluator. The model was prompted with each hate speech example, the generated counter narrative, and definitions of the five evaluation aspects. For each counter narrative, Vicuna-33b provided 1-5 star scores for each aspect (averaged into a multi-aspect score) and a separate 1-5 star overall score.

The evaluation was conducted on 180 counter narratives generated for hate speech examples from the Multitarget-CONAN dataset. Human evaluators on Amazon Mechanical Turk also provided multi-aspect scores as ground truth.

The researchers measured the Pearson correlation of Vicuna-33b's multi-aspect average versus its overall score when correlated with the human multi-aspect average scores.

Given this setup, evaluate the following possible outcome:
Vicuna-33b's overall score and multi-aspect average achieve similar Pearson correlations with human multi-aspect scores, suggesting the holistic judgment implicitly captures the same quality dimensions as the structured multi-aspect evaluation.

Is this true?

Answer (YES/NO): NO